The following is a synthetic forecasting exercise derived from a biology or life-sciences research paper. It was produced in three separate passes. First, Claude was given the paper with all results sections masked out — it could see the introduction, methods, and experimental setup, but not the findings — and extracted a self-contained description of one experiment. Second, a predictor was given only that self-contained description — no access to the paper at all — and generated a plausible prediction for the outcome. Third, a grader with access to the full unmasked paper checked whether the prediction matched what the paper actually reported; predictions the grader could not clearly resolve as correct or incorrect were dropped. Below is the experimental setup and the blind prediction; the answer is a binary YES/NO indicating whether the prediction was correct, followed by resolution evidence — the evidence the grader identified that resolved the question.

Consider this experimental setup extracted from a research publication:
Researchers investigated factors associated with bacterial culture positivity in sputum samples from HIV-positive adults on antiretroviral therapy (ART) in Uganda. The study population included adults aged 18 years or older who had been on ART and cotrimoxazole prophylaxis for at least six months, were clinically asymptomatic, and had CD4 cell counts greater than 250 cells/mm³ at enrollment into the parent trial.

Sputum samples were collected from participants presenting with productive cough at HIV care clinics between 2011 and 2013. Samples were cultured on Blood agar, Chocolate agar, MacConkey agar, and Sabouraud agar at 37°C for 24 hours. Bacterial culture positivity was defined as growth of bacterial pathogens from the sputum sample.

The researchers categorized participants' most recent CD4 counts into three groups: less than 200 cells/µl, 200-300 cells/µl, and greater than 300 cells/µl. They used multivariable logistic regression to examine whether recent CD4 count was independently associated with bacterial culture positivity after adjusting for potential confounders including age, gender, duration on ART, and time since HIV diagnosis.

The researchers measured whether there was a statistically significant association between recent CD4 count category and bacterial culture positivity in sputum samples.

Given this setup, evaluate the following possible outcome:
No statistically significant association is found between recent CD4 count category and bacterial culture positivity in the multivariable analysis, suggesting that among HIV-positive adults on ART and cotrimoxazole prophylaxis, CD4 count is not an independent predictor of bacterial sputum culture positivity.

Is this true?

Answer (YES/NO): YES